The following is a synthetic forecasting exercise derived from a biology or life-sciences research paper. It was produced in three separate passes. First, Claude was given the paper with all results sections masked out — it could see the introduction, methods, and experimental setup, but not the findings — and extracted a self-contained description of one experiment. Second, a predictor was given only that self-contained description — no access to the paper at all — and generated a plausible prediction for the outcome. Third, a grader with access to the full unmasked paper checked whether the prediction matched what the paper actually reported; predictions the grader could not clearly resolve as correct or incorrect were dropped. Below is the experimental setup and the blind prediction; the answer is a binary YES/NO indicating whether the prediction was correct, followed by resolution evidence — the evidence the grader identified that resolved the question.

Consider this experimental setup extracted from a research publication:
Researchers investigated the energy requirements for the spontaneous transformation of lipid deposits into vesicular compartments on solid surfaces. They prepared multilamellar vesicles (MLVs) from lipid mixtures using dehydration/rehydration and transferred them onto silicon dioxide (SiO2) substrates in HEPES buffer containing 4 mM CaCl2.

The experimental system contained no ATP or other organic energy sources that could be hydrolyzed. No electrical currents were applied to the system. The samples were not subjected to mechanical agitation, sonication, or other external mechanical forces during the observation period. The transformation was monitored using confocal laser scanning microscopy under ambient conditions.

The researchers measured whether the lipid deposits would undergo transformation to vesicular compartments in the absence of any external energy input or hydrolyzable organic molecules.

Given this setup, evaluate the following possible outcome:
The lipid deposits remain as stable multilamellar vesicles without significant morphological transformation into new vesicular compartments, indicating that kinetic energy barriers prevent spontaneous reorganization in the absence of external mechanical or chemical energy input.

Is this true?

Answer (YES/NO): NO